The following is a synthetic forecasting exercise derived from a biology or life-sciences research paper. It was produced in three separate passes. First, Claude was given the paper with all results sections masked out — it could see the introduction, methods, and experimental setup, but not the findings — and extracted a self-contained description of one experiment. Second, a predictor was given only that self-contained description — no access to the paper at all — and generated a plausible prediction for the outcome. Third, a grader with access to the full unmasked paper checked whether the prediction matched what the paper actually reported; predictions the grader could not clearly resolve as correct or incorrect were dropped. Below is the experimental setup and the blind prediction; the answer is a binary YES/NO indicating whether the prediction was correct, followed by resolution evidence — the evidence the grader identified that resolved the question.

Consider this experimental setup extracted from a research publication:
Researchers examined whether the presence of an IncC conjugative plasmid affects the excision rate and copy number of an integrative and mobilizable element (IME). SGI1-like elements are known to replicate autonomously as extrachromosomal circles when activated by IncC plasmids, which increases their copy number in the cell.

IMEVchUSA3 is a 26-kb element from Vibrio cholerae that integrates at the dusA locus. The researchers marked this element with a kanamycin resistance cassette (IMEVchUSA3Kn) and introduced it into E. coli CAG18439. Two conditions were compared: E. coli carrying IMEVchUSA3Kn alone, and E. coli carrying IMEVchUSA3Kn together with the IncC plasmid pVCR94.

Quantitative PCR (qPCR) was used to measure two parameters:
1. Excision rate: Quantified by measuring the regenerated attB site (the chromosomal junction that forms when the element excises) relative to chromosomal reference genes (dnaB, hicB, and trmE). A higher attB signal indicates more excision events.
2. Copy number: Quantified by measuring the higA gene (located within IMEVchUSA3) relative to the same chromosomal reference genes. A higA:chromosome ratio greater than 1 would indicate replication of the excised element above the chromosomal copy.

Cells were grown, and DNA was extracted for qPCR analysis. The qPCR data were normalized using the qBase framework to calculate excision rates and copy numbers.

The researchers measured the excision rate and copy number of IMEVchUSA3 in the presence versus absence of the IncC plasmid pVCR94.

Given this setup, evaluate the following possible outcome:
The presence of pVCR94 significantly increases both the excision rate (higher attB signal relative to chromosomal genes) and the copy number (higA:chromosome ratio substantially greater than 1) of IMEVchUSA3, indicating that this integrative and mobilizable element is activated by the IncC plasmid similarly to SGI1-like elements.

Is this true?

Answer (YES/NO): YES